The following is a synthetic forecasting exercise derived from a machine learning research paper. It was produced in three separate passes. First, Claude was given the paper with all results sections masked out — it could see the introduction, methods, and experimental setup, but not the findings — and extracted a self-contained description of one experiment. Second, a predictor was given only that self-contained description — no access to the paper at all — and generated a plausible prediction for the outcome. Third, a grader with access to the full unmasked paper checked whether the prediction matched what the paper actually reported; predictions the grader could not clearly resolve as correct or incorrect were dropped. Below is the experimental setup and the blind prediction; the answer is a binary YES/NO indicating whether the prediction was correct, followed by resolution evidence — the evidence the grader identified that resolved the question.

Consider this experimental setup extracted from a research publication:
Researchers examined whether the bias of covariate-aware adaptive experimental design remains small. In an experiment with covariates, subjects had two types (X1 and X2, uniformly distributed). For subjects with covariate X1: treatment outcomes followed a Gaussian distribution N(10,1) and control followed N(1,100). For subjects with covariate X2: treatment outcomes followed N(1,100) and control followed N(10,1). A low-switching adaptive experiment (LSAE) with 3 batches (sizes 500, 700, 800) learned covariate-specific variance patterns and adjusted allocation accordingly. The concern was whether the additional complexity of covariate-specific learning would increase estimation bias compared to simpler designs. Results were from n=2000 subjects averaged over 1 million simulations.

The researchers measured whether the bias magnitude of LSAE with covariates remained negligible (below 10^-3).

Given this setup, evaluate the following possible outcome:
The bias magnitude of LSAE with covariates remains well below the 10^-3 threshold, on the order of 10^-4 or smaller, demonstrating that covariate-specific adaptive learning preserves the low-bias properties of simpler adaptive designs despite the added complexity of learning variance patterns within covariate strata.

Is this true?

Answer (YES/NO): NO